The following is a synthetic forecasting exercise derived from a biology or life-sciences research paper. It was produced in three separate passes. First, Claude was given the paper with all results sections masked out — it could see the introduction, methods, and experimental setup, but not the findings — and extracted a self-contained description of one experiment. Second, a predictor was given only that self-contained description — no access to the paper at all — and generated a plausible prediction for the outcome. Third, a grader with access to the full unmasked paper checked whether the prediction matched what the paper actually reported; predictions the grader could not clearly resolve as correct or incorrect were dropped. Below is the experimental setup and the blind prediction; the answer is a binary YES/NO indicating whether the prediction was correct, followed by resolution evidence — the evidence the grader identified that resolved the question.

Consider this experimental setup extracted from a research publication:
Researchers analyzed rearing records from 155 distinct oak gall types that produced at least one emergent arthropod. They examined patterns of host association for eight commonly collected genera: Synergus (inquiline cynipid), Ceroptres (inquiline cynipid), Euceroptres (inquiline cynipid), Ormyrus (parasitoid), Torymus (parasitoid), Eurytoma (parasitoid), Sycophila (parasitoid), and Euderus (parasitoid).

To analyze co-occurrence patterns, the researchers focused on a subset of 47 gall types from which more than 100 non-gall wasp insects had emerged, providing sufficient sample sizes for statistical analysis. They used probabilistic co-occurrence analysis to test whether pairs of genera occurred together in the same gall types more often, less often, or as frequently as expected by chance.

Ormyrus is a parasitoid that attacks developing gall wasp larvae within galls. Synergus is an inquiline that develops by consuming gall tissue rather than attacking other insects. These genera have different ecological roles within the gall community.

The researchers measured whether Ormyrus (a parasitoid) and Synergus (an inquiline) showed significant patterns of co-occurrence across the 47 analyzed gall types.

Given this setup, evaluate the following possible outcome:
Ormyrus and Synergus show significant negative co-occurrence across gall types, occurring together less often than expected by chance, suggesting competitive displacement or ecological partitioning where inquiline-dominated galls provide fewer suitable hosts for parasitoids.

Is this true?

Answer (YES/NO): NO